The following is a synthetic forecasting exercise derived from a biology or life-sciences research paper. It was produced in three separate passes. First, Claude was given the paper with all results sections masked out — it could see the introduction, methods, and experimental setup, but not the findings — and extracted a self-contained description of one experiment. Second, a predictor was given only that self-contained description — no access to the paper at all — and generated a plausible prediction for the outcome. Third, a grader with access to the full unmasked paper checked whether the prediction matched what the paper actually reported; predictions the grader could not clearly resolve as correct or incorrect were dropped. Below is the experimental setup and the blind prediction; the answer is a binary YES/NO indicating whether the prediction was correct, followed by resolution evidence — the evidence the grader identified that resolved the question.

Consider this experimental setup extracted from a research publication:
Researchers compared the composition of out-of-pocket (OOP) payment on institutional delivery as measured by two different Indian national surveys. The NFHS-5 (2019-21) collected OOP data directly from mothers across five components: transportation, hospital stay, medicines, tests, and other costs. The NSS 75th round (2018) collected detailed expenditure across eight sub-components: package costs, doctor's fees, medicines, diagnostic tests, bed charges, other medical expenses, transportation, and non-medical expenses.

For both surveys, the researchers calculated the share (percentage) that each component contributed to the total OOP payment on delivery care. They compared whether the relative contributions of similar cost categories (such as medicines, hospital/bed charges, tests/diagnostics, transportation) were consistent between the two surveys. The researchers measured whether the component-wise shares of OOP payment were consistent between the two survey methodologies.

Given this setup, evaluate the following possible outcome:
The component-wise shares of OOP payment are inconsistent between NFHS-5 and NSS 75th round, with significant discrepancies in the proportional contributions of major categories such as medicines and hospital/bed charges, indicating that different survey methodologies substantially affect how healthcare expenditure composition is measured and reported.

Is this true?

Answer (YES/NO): NO